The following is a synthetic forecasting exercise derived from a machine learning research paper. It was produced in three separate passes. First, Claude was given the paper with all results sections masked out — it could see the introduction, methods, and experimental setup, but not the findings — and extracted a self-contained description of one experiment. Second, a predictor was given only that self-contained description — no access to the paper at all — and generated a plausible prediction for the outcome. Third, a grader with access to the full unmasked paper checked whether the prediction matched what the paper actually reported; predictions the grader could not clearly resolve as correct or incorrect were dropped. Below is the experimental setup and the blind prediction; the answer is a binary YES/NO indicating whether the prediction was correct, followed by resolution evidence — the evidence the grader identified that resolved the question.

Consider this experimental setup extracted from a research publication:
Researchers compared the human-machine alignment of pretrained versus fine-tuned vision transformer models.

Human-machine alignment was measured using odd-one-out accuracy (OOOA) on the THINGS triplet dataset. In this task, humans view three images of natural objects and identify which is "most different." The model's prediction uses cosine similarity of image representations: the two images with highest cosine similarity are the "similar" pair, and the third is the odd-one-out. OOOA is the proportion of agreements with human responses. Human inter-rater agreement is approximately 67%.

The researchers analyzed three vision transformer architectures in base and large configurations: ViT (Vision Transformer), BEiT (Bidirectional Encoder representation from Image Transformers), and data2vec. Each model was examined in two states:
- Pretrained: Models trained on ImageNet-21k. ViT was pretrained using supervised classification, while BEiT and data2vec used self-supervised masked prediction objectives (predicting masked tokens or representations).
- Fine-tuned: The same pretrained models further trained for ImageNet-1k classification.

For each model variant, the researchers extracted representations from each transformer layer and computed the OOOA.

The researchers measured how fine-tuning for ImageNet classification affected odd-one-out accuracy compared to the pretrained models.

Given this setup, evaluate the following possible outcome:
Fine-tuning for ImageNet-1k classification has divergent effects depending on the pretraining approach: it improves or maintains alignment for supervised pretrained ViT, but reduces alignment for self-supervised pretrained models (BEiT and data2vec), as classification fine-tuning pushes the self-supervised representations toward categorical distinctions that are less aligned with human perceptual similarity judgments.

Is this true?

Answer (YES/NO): NO